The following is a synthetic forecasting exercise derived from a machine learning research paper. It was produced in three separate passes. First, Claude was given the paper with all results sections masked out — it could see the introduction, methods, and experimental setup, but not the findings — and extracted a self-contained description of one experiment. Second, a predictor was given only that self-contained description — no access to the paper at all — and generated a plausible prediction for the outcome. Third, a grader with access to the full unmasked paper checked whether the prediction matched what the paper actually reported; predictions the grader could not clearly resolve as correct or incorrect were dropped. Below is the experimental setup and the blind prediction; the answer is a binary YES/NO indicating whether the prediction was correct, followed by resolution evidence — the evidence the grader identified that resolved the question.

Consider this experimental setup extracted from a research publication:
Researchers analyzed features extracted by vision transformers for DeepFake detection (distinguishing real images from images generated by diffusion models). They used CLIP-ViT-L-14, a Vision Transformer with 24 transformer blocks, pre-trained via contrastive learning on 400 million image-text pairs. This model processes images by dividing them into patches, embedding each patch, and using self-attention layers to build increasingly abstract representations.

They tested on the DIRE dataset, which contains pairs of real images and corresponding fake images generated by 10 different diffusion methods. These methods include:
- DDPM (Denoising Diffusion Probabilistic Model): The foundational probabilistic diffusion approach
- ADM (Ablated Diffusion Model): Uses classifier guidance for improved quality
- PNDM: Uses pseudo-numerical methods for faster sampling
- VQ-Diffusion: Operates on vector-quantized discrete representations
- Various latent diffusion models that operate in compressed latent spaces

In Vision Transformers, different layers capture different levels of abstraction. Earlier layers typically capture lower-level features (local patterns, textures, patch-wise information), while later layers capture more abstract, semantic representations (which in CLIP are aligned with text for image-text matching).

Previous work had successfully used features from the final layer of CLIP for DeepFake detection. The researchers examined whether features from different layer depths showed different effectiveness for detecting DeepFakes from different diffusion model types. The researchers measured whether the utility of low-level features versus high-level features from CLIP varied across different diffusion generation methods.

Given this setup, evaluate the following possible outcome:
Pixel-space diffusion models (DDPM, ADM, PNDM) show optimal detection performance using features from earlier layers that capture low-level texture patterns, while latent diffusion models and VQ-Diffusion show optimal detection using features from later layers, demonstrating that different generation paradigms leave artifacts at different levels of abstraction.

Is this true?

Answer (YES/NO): NO